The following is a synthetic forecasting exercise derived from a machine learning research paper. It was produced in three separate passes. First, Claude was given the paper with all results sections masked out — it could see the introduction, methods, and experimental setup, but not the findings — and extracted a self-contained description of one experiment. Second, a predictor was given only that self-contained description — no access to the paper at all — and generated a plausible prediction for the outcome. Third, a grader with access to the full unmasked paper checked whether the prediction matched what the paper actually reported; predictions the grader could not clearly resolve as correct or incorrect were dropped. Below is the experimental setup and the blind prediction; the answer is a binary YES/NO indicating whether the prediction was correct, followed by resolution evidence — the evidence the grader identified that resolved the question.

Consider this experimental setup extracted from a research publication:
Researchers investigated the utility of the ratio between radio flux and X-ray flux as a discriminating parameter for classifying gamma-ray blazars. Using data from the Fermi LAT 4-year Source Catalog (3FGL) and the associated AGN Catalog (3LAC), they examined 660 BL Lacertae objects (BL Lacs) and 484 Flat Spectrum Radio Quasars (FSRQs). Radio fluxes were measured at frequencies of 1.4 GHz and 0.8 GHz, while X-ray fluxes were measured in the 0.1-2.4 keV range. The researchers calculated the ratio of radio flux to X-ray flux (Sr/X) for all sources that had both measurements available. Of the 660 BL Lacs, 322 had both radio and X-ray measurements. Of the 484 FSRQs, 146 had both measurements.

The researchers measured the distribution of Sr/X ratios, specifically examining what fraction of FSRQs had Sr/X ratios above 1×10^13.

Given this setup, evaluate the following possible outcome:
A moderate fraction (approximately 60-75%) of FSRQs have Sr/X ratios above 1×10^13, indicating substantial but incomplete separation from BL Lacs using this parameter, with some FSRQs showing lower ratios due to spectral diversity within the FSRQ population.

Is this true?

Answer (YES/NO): NO